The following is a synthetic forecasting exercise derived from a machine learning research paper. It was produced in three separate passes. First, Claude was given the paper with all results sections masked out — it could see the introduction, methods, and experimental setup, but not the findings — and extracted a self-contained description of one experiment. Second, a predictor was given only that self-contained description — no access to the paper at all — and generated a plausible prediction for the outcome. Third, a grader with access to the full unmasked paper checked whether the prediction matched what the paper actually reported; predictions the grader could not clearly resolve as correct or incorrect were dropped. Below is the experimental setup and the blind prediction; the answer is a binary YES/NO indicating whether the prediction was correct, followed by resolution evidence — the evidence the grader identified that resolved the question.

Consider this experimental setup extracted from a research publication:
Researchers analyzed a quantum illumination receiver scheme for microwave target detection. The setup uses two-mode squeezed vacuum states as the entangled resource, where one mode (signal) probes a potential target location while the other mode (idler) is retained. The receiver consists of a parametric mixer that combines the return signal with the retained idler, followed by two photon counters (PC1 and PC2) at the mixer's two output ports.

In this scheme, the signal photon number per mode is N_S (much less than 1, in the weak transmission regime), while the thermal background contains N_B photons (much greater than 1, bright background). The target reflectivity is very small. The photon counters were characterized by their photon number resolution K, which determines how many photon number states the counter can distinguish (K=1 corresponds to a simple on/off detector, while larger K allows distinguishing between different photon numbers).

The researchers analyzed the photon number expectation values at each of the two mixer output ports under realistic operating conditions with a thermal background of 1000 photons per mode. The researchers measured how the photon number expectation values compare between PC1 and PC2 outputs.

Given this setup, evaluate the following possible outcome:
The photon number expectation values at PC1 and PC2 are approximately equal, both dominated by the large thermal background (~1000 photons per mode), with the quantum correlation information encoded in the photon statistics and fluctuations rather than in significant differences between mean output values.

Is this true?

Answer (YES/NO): NO